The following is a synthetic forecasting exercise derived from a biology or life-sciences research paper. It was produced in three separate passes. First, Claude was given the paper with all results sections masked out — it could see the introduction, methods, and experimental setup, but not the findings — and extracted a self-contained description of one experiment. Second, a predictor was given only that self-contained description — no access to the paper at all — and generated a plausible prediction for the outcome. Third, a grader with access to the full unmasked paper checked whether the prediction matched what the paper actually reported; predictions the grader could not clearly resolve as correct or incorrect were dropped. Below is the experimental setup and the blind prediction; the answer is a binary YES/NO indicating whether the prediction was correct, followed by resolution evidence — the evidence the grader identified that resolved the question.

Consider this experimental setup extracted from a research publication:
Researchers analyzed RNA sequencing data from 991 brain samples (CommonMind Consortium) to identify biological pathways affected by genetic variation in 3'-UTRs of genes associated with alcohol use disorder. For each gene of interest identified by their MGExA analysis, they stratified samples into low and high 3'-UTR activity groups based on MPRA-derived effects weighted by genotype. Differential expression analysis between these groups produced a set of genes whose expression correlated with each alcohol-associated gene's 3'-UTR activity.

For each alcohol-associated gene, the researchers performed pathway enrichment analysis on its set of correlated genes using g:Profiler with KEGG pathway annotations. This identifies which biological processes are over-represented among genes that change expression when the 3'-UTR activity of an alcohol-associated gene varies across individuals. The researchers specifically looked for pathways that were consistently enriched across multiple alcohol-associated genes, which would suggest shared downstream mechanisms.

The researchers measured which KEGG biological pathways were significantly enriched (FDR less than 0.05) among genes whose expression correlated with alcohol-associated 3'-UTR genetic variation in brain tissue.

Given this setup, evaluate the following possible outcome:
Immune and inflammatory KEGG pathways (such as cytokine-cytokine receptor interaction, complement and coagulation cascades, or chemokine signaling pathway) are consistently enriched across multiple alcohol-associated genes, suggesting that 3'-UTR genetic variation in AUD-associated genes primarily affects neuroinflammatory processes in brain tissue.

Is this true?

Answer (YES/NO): YES